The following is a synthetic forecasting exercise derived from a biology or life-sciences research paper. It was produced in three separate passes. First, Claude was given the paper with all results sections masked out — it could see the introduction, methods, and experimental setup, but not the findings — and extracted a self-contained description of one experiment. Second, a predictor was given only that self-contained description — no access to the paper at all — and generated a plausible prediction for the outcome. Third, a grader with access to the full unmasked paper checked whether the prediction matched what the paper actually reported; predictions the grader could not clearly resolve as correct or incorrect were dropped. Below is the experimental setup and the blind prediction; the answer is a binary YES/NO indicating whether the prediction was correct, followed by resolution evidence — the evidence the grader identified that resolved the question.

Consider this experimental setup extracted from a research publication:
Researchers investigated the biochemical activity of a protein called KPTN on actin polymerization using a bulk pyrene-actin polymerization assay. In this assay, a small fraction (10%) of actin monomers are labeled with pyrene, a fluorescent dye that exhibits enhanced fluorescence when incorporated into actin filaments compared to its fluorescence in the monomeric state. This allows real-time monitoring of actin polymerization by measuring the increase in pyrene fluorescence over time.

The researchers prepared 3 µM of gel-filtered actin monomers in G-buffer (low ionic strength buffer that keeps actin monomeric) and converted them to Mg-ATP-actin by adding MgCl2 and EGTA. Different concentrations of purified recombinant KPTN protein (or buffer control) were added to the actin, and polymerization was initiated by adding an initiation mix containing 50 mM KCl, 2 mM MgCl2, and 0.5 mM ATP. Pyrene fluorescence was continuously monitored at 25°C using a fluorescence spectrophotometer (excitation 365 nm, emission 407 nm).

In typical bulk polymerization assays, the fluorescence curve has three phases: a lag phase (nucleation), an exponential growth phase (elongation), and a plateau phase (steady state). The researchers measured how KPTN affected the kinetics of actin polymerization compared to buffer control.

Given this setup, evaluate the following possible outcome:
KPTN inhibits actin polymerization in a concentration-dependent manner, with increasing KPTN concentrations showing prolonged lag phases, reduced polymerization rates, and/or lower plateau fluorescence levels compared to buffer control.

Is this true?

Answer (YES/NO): YES